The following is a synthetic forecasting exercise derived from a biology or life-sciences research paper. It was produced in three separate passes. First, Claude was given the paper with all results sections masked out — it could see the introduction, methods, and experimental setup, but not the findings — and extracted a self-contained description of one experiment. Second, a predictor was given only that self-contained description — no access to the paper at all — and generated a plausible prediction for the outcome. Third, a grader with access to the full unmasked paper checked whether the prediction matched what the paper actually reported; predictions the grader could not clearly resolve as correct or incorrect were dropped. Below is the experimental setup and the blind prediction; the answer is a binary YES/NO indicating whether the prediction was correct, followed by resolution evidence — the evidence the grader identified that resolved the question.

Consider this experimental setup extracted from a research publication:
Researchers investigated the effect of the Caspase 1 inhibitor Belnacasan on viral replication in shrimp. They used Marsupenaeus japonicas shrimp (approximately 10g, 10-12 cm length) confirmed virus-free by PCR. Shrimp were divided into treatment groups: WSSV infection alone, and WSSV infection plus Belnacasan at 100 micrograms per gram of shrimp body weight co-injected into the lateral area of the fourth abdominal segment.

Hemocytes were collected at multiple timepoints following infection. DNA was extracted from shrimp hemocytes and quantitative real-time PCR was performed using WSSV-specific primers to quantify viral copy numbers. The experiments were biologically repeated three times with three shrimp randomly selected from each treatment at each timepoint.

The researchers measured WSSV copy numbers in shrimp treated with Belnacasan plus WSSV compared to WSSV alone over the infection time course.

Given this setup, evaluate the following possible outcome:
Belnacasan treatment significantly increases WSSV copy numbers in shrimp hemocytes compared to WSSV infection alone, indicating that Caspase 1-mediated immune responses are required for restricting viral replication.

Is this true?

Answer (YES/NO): YES